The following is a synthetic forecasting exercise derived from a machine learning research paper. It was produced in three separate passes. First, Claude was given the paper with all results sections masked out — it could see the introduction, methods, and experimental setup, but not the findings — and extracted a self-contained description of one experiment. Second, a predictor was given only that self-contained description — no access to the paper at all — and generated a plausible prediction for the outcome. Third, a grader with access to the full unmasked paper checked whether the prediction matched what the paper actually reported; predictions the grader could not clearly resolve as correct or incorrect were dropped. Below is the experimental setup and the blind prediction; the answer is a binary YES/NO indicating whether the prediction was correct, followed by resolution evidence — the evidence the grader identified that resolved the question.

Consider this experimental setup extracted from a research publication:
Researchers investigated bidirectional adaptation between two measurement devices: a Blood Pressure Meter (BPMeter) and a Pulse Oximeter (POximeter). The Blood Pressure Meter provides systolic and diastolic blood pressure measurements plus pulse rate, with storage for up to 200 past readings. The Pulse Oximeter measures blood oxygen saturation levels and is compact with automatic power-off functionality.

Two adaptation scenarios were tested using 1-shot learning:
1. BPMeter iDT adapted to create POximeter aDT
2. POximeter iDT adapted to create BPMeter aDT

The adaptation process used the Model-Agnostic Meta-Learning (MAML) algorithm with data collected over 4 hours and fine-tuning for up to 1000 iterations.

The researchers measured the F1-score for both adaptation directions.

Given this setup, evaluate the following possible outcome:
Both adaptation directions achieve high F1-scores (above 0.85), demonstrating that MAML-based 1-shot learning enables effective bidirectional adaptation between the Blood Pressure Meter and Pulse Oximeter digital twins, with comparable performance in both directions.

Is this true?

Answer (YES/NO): YES